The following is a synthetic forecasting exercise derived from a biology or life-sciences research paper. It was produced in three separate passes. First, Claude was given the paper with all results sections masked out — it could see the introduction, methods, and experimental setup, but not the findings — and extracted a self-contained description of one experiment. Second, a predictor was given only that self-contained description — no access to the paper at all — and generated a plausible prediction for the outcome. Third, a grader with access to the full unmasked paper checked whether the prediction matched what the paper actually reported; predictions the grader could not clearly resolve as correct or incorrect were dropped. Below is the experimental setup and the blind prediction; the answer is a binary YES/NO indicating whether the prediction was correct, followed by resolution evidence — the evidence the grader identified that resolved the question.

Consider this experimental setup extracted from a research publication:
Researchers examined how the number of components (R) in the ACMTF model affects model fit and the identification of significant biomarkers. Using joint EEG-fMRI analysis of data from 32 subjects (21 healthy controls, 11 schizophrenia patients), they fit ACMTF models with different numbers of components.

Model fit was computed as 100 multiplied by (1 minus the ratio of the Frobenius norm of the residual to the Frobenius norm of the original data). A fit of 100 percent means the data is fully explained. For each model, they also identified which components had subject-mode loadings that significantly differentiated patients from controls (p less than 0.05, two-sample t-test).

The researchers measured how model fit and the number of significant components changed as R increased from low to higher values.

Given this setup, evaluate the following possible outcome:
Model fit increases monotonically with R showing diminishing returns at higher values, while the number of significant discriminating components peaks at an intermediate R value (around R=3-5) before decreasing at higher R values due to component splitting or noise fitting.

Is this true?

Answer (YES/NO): NO